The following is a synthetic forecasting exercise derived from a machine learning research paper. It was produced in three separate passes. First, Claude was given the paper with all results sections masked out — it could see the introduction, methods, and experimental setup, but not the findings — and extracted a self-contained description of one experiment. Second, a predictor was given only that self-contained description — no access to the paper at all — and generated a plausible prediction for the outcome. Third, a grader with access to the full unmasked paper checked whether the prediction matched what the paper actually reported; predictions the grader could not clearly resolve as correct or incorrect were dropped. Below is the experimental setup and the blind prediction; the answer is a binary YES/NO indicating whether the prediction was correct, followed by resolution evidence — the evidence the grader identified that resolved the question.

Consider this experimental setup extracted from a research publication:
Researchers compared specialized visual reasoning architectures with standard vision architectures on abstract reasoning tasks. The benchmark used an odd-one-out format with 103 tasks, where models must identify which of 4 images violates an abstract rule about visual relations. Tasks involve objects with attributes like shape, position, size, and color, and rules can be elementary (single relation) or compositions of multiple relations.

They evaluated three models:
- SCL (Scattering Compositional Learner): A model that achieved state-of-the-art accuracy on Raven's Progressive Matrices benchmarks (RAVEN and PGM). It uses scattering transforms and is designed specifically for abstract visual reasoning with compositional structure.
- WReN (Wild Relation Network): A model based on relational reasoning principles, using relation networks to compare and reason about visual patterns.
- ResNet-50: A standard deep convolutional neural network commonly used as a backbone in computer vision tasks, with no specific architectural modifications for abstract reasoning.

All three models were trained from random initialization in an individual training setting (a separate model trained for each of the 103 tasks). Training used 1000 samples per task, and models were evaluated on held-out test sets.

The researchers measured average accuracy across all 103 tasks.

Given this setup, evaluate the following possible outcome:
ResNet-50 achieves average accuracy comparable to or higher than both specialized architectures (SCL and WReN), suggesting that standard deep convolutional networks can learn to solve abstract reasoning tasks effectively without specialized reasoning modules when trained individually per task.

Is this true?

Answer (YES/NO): YES